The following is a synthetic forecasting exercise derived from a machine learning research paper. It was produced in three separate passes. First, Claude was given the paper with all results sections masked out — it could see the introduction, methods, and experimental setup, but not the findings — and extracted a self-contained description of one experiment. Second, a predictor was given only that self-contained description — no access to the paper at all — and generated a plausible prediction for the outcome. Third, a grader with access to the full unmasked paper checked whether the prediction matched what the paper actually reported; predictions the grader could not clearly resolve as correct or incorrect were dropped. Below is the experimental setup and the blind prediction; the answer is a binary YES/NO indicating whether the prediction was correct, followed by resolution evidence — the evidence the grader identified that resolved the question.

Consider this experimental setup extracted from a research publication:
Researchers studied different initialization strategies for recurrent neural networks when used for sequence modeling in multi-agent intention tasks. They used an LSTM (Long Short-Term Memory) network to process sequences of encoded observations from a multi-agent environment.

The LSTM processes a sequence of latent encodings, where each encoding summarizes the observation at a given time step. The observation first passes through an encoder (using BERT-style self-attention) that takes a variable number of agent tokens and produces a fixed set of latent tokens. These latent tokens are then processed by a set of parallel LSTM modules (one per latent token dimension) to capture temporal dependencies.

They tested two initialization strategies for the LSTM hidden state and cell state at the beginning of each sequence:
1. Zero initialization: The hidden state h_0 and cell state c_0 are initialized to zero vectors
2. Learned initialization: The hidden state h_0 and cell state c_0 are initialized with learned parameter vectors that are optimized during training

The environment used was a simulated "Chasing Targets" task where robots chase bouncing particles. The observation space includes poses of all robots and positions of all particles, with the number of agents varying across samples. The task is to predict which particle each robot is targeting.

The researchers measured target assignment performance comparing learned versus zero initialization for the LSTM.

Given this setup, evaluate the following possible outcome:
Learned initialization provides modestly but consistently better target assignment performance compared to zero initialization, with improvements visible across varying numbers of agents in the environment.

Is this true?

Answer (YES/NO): NO